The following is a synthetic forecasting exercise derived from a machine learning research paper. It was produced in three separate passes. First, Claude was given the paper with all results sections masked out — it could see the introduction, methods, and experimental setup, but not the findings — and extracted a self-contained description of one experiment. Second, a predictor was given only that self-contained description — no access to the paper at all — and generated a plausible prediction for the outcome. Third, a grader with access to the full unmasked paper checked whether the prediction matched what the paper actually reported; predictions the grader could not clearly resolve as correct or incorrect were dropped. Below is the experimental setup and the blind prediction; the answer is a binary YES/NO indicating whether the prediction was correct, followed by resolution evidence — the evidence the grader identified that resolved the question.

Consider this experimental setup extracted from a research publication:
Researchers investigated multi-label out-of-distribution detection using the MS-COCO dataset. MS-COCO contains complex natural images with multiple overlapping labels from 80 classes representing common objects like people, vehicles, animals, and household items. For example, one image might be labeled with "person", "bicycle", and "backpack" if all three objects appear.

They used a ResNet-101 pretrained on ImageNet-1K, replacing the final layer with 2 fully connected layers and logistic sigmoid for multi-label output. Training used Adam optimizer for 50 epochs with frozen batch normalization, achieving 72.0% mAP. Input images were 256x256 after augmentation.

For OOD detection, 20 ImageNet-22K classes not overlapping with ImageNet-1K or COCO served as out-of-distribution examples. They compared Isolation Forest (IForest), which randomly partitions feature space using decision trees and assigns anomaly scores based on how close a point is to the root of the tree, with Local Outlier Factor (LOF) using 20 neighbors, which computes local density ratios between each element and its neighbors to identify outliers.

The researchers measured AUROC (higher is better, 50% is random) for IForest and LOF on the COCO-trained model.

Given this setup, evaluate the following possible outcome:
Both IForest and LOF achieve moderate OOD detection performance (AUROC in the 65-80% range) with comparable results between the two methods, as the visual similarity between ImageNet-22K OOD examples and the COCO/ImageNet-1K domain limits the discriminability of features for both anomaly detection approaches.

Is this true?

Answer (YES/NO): NO